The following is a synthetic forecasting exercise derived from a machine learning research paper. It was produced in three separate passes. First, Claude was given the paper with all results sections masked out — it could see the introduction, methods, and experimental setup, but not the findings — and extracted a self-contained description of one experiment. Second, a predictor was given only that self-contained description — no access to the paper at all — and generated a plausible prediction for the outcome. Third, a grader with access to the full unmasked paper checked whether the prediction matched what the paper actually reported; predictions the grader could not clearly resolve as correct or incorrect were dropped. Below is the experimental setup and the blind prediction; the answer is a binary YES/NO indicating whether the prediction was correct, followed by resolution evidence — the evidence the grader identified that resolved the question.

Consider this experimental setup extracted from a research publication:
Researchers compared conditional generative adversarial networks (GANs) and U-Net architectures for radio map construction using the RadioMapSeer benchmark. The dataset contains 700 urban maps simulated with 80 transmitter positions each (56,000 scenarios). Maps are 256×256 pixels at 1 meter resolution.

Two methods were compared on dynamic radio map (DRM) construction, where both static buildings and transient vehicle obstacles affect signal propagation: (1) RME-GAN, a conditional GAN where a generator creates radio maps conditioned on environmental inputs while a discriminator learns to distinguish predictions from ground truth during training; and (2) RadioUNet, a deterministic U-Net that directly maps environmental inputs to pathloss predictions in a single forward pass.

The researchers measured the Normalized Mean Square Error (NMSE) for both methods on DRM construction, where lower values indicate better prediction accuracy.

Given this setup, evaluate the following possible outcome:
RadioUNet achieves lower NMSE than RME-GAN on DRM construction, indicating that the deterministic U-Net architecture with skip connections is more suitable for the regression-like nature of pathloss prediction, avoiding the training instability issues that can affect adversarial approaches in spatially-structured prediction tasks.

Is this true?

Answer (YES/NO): YES